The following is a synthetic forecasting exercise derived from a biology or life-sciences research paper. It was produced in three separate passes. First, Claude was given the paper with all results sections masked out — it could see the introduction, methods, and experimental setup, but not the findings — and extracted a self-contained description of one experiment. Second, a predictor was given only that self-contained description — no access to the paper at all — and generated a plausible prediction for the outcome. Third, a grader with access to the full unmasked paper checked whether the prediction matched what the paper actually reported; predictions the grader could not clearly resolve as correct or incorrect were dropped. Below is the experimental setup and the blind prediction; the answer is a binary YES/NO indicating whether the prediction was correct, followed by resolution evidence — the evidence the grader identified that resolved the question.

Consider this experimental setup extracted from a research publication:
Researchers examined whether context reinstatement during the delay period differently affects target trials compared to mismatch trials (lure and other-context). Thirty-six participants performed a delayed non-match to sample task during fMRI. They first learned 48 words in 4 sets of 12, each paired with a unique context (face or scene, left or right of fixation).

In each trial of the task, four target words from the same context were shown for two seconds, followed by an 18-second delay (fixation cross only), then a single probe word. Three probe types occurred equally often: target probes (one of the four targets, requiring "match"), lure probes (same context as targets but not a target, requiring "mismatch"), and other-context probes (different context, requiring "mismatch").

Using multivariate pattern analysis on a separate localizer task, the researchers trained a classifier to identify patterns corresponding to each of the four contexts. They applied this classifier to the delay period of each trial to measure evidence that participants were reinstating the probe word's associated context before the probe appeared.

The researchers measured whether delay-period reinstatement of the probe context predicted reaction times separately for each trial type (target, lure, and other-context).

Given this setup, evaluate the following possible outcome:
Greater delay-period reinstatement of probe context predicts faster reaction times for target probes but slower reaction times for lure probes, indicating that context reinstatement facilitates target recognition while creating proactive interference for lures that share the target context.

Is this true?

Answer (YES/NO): NO